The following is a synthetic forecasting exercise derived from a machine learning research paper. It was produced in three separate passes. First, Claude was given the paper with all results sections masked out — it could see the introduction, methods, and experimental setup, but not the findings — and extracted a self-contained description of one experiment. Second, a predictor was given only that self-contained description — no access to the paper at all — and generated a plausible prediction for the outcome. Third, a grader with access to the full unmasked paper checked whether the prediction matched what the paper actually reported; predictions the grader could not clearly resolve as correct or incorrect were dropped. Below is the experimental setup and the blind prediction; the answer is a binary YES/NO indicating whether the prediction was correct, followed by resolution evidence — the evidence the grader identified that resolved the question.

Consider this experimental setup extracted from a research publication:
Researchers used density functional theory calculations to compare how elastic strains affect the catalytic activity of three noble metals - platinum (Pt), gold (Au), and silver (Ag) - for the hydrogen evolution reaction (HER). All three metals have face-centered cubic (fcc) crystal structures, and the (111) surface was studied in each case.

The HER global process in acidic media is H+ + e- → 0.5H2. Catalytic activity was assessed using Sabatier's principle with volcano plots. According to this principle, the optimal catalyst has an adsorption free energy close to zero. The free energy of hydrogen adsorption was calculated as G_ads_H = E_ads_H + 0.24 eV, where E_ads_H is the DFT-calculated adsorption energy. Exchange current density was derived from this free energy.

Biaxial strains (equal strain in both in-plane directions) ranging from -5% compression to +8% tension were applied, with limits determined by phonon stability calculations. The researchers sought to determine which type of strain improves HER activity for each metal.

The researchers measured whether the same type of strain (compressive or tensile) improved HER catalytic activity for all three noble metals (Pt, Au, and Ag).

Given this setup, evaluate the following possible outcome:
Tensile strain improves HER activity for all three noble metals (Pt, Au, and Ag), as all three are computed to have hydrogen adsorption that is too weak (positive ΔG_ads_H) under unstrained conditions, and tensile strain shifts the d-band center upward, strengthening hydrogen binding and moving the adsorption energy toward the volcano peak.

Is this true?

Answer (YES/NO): NO